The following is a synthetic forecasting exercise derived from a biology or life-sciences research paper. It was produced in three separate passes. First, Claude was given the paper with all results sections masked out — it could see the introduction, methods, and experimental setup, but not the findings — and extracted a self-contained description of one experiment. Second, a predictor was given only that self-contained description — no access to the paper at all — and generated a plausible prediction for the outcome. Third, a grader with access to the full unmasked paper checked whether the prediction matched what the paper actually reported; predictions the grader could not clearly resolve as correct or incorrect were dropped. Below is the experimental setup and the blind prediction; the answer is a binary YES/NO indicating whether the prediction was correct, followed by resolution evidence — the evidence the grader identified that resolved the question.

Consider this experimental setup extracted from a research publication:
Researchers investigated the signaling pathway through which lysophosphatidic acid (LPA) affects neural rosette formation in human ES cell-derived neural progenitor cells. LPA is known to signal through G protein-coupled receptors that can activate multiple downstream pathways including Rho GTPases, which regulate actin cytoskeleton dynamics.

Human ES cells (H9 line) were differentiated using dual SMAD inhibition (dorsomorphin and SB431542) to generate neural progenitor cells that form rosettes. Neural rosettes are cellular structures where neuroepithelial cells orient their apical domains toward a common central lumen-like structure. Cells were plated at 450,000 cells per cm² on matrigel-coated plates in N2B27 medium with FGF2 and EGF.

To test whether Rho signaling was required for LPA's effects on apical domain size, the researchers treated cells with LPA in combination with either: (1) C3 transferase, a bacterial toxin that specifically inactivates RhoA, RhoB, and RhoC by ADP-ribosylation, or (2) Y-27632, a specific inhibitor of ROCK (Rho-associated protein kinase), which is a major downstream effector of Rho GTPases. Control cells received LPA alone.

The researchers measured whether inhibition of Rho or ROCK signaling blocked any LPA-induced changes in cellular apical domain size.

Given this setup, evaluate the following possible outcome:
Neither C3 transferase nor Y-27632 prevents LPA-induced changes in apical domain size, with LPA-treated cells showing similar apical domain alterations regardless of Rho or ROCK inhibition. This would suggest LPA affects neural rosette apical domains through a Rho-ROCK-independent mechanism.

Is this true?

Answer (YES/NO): NO